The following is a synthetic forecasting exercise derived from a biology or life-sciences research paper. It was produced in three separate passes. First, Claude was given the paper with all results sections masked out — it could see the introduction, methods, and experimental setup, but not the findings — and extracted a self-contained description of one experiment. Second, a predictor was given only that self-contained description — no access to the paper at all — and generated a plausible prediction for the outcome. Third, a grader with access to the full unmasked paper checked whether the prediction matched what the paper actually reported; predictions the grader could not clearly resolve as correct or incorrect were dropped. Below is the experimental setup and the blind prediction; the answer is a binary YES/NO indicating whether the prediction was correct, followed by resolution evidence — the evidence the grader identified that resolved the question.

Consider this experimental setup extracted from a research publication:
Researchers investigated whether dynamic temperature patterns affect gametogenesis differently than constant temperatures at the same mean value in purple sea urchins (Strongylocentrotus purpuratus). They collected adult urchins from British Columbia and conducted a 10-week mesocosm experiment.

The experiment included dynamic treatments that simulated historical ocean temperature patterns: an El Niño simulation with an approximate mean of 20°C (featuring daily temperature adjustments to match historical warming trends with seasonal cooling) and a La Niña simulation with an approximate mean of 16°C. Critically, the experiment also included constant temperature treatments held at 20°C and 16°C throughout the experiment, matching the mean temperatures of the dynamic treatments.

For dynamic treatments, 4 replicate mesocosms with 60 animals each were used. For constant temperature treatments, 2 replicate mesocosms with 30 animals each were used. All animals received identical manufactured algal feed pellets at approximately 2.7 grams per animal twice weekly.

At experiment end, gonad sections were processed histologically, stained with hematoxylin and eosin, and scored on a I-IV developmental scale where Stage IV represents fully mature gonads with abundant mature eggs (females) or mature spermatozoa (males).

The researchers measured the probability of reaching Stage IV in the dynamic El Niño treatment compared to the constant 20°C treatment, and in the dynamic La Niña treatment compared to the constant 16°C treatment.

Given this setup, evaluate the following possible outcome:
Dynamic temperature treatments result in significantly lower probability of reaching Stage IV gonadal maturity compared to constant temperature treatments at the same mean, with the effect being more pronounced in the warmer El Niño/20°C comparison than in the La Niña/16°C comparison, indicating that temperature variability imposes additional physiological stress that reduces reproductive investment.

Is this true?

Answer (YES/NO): NO